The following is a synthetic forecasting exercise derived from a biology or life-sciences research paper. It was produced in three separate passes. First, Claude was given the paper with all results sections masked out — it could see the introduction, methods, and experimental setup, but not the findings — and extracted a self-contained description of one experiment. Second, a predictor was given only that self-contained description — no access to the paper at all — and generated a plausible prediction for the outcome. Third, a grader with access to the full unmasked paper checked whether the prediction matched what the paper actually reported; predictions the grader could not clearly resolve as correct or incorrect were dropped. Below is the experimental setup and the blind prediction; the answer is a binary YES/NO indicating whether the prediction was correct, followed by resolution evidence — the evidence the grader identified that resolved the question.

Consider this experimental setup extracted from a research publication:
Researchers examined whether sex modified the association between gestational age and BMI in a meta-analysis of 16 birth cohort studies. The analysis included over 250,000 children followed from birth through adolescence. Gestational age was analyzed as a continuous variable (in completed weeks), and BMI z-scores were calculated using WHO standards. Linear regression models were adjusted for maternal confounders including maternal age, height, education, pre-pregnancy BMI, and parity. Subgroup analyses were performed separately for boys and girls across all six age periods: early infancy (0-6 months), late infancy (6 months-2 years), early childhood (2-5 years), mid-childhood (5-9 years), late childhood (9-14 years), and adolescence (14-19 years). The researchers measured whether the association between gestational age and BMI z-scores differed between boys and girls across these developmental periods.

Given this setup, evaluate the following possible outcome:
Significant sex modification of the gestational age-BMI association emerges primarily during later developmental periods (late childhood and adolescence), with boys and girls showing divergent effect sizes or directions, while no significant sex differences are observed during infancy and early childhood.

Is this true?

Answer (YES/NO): NO